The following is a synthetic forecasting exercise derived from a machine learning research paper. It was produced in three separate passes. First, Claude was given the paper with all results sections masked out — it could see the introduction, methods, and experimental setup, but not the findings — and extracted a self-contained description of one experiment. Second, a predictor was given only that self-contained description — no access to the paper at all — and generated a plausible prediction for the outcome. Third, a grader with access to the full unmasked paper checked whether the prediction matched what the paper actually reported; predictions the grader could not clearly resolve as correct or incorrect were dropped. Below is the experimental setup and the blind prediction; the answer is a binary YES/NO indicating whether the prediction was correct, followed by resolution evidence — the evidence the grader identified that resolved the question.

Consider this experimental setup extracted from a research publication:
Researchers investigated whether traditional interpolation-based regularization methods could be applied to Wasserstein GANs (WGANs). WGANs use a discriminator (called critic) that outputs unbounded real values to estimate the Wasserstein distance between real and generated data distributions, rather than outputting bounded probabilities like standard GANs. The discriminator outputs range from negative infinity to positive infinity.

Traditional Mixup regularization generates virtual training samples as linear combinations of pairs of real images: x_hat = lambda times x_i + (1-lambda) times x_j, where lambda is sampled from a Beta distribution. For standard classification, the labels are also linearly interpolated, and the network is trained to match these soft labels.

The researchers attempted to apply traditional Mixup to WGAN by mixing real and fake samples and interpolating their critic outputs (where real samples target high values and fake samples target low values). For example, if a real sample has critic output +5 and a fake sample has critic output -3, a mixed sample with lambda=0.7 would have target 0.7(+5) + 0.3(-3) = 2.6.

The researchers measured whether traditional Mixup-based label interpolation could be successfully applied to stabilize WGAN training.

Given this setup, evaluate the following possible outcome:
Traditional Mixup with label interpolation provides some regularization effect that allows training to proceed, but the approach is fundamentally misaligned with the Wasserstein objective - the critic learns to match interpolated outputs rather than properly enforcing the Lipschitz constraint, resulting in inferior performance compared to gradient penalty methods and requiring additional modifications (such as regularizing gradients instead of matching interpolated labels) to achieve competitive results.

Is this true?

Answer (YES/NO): NO